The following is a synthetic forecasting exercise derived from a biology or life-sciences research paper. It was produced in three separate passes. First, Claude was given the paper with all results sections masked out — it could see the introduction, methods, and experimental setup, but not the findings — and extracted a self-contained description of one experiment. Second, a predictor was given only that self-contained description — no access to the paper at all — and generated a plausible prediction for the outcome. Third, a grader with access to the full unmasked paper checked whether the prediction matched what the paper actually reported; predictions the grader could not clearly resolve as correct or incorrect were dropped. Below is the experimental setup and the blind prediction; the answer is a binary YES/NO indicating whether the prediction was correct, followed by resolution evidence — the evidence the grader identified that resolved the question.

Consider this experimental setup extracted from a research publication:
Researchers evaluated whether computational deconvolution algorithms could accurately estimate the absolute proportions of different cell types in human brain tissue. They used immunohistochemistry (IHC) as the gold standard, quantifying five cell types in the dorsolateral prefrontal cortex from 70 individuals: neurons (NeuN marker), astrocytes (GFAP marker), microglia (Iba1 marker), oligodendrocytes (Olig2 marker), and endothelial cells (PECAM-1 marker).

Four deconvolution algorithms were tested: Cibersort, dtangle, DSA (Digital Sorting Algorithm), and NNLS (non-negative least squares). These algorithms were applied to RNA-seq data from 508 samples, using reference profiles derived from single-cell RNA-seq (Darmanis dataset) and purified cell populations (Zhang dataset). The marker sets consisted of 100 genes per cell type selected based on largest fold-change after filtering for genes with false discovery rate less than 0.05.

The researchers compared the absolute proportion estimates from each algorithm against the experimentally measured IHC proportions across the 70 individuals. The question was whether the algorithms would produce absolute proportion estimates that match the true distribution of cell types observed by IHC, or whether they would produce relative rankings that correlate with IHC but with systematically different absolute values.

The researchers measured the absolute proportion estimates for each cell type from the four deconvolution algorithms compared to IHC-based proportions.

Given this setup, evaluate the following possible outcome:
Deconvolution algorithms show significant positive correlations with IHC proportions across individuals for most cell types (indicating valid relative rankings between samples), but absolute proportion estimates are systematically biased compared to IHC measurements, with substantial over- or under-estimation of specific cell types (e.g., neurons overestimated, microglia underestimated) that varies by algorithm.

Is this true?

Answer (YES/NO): NO